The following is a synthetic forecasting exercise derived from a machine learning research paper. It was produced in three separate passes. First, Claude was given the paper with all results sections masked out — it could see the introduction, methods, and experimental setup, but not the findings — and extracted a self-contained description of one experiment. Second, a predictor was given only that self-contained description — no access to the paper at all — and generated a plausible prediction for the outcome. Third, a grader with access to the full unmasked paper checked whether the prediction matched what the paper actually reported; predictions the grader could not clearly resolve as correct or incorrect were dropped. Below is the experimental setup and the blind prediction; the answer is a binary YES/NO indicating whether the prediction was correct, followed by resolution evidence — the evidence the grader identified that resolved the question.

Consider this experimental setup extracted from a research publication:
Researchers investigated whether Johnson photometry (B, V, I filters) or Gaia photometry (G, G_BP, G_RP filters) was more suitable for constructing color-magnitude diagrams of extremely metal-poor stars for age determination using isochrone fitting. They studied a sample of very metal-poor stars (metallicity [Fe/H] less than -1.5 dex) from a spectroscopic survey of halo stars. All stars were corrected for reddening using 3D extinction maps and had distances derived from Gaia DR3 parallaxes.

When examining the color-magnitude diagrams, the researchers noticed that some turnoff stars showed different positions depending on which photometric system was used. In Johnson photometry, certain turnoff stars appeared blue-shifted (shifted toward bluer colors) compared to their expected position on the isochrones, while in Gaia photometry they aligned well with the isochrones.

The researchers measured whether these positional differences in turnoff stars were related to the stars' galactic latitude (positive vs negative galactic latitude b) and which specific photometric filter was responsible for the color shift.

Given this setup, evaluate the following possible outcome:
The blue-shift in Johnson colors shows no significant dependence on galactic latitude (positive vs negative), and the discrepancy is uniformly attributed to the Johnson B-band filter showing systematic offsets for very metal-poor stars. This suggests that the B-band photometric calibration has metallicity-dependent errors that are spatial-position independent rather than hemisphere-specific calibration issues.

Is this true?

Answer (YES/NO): NO